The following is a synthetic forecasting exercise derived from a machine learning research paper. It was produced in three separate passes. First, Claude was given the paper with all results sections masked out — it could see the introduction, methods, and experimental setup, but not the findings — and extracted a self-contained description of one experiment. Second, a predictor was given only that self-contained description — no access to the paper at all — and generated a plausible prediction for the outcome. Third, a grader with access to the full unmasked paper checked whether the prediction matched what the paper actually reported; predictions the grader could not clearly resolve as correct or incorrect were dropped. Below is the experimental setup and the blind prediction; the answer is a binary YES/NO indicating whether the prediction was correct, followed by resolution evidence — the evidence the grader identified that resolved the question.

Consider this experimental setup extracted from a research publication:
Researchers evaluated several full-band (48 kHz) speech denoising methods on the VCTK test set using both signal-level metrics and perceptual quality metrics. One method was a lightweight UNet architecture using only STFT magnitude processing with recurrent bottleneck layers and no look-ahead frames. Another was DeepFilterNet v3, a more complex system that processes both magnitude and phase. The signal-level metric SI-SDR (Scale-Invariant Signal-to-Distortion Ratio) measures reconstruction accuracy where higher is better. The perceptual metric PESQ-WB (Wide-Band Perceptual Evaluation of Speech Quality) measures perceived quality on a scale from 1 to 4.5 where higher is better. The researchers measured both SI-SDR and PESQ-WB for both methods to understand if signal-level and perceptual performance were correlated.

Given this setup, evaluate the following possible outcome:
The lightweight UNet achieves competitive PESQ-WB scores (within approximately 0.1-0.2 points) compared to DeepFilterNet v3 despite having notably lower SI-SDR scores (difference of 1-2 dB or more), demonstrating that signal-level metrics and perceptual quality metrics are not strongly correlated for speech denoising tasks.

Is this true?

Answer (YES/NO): NO